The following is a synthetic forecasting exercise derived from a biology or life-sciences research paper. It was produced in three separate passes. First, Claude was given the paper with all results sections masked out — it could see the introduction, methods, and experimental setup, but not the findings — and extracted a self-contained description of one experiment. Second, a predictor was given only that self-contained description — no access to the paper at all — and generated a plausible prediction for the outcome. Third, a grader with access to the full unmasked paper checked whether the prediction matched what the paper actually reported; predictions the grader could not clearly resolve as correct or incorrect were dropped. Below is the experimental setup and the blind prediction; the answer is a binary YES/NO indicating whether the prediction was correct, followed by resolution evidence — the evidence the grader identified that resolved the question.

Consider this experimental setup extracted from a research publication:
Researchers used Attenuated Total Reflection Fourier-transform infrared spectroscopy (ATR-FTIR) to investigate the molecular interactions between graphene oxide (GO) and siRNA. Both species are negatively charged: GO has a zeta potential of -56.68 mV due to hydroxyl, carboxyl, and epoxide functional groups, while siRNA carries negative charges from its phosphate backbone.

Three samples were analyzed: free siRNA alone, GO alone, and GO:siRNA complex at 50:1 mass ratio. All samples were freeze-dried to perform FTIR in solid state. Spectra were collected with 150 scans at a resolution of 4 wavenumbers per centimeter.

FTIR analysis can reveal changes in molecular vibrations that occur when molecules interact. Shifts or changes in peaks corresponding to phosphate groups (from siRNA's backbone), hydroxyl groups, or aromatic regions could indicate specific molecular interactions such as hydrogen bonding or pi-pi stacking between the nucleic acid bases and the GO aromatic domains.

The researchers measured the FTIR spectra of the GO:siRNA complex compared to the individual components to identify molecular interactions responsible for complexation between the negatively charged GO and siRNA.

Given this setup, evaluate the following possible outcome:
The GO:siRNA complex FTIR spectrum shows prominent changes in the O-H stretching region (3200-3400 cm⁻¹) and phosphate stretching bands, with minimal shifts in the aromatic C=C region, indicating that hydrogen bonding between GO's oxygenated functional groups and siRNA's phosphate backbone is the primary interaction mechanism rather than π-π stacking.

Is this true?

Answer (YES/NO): NO